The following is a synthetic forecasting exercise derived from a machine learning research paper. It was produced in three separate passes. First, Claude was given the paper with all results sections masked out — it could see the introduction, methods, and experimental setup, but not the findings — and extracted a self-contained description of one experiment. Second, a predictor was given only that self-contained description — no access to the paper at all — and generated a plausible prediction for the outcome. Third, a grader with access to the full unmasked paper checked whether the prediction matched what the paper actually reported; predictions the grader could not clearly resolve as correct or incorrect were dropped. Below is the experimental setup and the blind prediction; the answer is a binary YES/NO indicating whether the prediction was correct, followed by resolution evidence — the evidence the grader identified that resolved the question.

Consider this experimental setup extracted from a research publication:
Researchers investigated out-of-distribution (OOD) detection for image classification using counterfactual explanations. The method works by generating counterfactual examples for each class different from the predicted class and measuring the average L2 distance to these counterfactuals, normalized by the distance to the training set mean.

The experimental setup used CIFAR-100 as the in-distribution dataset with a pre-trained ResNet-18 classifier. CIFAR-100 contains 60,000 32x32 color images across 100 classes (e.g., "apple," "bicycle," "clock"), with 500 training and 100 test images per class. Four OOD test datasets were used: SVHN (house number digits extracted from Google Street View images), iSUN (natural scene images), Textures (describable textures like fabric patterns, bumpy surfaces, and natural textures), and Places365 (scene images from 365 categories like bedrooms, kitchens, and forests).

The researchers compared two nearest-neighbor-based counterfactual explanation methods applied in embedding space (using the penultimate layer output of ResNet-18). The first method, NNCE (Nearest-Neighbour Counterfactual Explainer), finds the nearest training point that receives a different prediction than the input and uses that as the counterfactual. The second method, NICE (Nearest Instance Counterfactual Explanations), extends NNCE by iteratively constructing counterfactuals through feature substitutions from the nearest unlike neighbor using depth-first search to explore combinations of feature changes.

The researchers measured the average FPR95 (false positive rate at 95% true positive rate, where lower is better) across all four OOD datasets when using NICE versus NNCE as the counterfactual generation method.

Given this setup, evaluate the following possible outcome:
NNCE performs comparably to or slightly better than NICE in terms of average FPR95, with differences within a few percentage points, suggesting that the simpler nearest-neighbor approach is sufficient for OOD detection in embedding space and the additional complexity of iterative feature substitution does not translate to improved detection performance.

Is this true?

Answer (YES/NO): NO